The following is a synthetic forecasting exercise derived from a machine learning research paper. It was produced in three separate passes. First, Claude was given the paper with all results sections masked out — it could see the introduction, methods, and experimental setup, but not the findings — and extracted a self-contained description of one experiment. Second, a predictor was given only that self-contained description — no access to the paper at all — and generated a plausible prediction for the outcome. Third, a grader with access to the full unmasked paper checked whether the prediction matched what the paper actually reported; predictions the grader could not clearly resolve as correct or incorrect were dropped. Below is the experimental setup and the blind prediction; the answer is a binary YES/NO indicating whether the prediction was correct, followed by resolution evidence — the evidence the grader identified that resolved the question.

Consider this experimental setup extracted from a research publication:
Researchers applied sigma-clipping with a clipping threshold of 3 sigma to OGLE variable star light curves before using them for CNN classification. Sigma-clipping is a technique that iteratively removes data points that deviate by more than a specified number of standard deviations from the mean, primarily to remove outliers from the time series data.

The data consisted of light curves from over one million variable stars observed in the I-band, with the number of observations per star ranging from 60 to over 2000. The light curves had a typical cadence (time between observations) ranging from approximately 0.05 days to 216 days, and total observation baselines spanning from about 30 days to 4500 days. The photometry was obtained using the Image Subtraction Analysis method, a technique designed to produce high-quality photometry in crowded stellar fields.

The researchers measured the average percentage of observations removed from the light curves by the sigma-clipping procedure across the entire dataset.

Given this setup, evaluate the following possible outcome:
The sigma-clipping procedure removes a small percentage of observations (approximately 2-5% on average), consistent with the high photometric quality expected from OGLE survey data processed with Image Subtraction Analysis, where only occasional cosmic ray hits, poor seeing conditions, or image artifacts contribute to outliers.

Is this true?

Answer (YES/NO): NO